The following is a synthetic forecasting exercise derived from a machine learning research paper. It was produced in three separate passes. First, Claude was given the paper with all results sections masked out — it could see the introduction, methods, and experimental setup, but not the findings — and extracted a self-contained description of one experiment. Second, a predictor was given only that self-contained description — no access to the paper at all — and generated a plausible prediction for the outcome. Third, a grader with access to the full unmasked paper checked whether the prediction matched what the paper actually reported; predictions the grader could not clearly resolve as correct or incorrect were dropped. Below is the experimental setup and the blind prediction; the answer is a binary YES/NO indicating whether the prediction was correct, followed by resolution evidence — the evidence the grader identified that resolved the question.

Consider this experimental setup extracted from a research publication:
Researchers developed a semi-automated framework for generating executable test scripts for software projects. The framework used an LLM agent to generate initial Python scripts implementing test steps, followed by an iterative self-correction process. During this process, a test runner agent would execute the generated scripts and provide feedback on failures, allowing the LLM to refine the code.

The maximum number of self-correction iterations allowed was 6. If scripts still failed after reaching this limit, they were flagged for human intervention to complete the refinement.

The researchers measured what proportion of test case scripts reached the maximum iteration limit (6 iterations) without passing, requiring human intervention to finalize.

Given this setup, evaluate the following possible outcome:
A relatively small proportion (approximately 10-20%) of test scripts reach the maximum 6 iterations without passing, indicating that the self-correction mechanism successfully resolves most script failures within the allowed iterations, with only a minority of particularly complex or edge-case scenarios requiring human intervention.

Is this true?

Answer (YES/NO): YES